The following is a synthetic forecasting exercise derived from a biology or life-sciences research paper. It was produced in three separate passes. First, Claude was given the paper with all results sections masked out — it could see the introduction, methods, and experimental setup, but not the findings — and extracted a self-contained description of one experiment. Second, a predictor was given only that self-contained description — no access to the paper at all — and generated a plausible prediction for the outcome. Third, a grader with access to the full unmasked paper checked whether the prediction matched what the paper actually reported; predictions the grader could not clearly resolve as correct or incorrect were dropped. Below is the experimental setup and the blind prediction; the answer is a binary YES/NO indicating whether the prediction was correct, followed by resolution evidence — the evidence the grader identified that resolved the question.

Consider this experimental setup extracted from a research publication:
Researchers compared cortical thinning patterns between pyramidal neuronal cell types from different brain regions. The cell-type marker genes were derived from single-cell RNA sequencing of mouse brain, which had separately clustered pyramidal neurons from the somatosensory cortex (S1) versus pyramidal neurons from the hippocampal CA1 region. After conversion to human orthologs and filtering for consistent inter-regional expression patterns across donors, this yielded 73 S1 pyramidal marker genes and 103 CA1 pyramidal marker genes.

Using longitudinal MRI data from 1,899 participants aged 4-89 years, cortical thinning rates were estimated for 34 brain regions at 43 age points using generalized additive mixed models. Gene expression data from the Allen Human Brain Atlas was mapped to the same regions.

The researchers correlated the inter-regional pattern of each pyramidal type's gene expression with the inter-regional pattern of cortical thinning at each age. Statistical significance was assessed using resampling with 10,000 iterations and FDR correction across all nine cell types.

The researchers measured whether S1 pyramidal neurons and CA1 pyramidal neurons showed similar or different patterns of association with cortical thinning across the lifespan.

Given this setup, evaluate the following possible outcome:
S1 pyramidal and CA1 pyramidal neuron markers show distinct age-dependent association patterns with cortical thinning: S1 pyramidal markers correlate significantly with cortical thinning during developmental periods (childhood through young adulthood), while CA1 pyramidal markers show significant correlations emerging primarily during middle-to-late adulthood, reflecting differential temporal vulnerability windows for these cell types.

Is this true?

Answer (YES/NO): NO